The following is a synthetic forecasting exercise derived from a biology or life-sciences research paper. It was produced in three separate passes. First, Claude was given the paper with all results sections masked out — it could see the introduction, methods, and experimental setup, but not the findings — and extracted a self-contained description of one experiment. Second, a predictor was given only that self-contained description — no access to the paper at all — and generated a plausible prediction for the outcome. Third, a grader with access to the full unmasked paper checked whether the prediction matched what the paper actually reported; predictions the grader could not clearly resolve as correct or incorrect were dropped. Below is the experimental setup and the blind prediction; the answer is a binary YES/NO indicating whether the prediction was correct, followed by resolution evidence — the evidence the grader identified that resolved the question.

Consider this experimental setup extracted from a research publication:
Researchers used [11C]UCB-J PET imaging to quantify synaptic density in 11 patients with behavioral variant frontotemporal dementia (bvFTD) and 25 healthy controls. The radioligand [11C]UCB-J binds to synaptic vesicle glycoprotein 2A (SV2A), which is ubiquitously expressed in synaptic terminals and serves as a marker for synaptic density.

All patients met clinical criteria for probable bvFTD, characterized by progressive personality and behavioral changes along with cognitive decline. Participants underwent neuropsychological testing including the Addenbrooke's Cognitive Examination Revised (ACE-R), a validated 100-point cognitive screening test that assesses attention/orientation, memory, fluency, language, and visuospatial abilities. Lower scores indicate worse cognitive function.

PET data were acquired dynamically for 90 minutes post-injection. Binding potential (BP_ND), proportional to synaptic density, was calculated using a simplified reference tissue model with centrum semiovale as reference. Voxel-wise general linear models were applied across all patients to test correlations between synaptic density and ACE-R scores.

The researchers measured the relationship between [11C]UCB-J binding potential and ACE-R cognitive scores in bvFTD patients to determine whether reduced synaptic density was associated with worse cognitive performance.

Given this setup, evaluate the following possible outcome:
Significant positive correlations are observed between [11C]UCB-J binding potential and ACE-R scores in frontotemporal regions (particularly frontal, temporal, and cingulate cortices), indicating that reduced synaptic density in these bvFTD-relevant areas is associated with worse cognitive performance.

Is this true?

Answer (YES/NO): YES